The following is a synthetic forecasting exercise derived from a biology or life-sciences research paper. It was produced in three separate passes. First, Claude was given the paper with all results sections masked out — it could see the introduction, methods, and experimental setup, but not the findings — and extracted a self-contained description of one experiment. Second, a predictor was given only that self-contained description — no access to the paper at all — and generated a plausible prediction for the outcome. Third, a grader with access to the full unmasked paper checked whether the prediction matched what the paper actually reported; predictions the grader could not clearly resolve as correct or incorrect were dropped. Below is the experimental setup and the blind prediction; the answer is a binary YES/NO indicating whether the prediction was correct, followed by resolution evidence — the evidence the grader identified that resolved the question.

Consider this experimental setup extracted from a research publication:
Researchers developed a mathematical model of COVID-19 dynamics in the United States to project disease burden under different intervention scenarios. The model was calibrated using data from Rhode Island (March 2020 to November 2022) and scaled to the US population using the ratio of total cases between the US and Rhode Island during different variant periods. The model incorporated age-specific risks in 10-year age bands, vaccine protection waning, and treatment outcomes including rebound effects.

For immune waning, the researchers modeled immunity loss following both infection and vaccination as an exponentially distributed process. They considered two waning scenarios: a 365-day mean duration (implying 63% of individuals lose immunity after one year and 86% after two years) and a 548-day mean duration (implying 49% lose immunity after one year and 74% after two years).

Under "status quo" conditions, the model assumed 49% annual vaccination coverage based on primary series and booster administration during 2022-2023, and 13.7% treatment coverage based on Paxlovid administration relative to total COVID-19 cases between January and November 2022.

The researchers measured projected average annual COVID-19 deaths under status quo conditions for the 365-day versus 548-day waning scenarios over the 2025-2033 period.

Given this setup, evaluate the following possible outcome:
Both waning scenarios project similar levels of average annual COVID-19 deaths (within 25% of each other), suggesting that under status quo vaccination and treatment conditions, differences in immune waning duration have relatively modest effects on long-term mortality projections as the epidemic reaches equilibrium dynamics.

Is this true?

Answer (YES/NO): NO